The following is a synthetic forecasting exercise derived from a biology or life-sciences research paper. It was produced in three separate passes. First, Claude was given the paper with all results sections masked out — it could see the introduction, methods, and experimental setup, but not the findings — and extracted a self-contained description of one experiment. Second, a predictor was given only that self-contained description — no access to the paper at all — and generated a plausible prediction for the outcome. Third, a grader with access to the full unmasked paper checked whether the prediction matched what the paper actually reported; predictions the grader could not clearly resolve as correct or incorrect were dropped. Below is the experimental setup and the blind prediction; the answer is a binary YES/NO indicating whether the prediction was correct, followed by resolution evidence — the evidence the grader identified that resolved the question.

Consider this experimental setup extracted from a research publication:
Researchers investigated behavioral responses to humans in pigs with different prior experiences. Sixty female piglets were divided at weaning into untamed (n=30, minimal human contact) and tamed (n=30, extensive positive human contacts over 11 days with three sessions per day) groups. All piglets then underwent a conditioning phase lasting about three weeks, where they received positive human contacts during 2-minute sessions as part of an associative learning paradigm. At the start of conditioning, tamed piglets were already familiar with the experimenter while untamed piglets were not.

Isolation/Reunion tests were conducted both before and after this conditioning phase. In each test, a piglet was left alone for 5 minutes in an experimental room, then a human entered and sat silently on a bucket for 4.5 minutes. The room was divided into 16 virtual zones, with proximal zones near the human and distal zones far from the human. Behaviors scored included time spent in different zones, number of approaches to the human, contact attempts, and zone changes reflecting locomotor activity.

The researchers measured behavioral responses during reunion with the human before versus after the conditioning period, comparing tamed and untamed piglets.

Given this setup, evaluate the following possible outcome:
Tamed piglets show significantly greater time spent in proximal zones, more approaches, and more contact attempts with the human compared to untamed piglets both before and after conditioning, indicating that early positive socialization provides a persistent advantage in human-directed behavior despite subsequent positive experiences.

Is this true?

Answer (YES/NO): NO